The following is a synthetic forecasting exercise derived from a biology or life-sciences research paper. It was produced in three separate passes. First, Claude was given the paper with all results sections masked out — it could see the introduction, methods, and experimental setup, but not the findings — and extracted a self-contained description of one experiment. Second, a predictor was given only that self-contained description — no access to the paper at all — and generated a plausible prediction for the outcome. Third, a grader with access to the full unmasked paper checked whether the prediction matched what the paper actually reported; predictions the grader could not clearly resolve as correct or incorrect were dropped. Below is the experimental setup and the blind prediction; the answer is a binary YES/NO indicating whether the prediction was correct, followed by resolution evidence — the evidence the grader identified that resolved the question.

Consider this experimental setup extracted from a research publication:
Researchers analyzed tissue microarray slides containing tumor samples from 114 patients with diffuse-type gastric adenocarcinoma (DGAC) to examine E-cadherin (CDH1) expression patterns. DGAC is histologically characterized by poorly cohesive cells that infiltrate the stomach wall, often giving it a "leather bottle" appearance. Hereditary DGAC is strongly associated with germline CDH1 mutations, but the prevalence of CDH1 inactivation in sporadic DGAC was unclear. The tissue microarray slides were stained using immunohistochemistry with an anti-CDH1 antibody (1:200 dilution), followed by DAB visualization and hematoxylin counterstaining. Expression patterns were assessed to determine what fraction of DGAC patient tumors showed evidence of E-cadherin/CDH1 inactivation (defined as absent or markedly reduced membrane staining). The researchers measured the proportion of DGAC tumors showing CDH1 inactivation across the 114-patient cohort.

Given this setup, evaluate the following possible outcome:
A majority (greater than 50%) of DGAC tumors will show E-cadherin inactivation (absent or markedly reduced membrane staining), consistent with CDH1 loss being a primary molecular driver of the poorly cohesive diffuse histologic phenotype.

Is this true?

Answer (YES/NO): NO